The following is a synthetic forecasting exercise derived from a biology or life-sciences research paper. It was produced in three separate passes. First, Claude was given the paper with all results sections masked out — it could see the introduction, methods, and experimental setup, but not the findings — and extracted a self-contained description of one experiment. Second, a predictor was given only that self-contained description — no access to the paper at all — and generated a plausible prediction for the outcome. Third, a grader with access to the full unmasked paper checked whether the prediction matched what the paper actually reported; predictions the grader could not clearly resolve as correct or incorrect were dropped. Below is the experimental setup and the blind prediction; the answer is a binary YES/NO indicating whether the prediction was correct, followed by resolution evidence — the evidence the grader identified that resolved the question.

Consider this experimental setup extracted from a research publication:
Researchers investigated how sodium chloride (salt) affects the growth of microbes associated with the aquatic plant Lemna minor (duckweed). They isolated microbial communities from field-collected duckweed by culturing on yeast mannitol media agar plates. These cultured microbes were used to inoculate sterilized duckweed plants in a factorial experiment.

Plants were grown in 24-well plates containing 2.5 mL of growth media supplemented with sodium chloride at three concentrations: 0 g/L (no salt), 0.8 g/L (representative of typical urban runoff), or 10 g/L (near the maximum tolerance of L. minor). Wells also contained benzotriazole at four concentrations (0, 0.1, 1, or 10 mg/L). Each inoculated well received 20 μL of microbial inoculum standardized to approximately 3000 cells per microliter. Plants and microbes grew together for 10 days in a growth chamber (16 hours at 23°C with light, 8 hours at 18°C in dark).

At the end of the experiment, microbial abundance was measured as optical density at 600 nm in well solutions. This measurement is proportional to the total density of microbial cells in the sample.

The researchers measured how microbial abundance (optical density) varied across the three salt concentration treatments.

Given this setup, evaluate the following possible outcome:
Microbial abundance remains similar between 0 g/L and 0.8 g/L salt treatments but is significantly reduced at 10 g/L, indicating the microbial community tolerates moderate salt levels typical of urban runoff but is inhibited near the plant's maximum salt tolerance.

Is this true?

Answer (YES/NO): YES